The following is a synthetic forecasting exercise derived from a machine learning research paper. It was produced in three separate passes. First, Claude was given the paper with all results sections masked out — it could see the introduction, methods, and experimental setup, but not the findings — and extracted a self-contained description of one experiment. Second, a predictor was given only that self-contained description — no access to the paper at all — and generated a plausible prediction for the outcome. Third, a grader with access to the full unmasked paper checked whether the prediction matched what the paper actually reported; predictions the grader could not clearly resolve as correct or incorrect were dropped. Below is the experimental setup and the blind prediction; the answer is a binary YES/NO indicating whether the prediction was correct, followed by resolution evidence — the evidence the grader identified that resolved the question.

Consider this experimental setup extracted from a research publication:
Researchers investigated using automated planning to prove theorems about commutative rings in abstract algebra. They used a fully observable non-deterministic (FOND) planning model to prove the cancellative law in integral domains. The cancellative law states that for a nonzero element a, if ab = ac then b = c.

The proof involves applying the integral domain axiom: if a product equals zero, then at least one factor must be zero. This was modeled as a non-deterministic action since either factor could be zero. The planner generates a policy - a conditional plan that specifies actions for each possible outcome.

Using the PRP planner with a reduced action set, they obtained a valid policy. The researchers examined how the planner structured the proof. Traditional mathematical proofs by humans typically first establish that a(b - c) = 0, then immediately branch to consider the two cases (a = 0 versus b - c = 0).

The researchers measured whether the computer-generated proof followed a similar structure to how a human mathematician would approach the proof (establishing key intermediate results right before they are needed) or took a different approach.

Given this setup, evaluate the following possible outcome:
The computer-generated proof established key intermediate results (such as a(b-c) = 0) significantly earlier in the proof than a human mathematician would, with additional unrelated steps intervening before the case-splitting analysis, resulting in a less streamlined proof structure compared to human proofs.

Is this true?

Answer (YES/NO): NO